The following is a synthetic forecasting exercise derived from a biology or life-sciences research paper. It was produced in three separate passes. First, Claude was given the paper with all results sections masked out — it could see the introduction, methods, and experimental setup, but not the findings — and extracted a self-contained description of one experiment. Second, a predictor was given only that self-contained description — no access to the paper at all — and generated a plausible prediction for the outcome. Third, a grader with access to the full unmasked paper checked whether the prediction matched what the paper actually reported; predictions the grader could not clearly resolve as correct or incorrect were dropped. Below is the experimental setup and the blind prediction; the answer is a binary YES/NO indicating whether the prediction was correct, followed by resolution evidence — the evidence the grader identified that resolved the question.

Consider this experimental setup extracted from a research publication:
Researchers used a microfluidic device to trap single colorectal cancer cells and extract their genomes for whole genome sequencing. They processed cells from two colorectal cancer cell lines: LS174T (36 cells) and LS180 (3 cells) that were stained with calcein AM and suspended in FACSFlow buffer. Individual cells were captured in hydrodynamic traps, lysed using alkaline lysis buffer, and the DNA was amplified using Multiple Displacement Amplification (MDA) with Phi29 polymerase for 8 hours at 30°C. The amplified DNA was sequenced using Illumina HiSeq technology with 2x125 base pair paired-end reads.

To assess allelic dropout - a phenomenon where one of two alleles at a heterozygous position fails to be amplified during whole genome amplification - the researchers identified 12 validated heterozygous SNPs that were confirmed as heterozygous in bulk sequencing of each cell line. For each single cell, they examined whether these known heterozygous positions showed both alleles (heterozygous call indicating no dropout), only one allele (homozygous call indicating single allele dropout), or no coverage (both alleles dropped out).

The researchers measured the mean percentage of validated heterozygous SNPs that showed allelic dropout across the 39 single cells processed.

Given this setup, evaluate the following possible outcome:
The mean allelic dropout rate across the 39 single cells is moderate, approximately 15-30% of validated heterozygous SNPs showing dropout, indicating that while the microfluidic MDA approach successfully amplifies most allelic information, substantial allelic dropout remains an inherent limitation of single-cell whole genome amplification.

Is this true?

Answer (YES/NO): NO